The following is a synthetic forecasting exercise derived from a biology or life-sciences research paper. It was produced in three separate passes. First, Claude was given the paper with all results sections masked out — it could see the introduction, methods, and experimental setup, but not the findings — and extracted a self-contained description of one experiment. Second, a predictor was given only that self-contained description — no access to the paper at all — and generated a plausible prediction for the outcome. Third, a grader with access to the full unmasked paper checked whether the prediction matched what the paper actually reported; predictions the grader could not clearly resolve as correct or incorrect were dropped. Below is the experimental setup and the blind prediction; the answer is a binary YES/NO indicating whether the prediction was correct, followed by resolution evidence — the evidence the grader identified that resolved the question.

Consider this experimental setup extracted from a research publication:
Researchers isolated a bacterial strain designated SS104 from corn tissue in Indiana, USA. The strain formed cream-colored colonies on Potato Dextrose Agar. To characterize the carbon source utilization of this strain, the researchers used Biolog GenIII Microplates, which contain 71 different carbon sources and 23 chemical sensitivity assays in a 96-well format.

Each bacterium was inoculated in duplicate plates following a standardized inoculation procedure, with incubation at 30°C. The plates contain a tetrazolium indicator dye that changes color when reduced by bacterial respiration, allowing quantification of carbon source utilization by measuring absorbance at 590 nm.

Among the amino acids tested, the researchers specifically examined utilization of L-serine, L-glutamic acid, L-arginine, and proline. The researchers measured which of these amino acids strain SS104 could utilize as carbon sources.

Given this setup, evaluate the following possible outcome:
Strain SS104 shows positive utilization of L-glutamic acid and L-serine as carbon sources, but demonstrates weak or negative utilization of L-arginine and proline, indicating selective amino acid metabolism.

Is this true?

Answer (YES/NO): NO